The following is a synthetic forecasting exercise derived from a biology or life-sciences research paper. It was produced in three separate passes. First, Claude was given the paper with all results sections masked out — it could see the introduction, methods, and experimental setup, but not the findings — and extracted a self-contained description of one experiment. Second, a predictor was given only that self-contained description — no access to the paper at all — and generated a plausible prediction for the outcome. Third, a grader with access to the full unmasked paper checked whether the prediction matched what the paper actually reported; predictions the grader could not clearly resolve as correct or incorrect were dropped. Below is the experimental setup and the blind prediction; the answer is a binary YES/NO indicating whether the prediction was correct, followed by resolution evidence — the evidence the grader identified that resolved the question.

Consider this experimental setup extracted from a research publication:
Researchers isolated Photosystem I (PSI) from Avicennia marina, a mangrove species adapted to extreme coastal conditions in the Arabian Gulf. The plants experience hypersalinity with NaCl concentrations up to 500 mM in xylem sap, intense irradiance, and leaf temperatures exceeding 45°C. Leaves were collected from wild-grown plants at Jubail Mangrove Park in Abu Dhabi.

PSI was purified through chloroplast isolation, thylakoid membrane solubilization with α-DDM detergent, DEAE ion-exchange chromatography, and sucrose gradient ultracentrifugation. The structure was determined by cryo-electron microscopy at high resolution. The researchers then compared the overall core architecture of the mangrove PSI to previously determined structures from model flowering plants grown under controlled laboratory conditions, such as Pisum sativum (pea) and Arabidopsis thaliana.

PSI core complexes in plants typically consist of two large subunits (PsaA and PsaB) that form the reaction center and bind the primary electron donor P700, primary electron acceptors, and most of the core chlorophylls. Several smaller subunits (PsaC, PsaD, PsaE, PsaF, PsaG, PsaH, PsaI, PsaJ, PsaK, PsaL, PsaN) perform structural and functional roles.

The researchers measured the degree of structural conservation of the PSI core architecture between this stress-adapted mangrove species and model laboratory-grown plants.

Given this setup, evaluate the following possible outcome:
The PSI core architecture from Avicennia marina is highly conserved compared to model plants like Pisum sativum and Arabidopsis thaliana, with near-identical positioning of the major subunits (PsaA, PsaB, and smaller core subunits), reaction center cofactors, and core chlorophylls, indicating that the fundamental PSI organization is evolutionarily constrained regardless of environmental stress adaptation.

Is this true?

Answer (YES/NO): YES